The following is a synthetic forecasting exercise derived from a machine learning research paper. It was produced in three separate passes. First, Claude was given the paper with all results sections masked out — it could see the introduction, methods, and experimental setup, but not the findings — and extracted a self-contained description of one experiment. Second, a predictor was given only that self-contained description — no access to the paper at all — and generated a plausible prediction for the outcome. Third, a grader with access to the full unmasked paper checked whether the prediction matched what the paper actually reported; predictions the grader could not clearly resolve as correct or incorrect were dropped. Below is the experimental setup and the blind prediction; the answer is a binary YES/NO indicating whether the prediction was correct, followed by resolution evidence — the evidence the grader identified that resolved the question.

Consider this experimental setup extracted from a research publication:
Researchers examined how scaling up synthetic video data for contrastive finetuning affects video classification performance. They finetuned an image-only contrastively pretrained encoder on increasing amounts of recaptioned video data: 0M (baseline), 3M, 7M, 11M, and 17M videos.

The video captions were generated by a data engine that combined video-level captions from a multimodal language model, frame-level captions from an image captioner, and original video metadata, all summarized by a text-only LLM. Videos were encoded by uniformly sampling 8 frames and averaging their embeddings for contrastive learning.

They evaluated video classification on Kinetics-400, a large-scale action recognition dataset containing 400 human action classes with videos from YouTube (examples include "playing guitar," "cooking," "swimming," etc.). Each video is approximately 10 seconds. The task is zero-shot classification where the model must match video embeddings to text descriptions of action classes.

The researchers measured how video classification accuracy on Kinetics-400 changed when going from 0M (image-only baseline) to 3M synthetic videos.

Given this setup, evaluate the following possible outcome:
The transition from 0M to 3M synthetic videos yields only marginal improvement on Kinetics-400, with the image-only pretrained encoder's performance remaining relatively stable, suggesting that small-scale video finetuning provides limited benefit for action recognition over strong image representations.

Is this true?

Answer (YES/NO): NO